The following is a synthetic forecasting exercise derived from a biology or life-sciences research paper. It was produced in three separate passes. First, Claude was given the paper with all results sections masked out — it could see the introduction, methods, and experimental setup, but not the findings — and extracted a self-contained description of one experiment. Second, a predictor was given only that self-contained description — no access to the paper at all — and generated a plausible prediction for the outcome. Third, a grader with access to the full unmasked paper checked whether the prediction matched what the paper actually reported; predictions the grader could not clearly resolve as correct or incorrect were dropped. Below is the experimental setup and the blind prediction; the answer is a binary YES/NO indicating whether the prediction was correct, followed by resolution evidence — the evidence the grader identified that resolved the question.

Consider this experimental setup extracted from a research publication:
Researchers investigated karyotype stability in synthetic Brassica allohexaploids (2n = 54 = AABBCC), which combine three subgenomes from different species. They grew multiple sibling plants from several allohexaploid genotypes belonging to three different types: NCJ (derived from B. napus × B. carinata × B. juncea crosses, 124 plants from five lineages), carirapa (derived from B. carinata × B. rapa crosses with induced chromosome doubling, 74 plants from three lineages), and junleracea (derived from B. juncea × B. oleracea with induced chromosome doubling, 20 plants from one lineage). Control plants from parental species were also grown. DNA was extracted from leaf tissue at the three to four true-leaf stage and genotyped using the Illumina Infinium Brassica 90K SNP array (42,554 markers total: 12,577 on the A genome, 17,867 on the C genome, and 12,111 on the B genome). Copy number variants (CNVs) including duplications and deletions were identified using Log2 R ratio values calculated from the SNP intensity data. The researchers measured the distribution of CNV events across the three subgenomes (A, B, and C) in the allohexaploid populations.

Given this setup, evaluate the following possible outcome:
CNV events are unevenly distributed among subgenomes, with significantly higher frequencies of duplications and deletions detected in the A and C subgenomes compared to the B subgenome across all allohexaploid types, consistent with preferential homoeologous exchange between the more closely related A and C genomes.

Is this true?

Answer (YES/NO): YES